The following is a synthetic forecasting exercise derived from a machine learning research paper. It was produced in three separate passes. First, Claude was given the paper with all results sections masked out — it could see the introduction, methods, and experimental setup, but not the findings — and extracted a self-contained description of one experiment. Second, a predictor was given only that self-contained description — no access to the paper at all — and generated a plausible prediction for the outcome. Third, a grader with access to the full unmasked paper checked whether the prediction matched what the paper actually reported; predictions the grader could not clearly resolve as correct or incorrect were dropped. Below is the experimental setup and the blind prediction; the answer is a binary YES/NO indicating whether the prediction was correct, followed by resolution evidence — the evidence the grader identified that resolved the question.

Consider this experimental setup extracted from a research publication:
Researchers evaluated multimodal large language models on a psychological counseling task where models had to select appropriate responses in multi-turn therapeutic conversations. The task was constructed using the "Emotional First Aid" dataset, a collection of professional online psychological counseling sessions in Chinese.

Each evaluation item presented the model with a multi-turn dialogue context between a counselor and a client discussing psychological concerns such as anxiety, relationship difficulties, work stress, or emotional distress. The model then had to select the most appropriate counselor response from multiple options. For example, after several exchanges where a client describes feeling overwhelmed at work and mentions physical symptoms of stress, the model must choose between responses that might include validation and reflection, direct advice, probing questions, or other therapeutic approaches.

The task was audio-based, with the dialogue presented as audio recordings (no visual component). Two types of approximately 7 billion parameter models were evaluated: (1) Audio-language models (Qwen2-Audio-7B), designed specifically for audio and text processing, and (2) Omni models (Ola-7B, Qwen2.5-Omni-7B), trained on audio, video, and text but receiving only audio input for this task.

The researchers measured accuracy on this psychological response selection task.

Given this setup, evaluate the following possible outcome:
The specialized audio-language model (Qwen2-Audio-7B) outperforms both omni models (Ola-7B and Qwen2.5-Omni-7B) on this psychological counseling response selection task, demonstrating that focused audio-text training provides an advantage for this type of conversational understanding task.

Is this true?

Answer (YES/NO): NO